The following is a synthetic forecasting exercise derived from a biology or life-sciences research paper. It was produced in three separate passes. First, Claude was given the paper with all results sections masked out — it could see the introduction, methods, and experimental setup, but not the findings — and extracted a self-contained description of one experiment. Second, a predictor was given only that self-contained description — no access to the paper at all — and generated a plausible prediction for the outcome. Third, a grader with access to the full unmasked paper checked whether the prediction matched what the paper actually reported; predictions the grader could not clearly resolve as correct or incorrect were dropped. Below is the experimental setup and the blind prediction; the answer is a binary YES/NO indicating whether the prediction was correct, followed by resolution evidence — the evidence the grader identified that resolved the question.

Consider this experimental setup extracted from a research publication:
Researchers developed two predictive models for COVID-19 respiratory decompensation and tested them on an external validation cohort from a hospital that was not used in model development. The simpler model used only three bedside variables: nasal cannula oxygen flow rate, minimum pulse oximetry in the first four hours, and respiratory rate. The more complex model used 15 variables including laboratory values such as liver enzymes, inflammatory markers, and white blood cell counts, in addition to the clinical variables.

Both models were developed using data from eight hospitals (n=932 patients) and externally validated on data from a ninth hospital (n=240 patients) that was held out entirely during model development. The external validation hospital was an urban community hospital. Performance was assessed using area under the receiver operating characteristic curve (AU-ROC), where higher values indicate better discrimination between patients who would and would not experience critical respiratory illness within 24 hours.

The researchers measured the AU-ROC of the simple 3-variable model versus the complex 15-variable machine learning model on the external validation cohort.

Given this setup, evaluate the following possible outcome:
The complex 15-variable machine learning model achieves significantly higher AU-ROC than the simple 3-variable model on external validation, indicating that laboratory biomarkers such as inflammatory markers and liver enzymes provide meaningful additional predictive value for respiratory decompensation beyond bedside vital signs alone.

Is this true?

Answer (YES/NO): NO